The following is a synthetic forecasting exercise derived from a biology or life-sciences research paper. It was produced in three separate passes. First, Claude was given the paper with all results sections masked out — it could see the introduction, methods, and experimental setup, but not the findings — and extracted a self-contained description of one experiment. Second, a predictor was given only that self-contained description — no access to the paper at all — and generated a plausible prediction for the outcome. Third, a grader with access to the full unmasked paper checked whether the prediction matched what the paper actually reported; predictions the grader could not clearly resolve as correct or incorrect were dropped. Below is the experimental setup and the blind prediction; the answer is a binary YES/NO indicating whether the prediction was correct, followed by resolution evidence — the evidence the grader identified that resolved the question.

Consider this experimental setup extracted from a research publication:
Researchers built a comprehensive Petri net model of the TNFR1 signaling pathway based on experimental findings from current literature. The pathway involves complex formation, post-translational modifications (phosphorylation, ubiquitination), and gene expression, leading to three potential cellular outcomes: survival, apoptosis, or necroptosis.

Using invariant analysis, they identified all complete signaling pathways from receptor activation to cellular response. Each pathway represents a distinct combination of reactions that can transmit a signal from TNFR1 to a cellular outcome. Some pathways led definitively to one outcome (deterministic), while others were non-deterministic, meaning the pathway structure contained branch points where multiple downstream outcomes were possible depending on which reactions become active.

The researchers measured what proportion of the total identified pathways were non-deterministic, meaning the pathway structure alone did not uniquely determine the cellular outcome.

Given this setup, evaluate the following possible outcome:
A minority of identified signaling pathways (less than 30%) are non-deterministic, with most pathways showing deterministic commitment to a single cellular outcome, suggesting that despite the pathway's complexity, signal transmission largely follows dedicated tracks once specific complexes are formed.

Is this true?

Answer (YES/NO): YES